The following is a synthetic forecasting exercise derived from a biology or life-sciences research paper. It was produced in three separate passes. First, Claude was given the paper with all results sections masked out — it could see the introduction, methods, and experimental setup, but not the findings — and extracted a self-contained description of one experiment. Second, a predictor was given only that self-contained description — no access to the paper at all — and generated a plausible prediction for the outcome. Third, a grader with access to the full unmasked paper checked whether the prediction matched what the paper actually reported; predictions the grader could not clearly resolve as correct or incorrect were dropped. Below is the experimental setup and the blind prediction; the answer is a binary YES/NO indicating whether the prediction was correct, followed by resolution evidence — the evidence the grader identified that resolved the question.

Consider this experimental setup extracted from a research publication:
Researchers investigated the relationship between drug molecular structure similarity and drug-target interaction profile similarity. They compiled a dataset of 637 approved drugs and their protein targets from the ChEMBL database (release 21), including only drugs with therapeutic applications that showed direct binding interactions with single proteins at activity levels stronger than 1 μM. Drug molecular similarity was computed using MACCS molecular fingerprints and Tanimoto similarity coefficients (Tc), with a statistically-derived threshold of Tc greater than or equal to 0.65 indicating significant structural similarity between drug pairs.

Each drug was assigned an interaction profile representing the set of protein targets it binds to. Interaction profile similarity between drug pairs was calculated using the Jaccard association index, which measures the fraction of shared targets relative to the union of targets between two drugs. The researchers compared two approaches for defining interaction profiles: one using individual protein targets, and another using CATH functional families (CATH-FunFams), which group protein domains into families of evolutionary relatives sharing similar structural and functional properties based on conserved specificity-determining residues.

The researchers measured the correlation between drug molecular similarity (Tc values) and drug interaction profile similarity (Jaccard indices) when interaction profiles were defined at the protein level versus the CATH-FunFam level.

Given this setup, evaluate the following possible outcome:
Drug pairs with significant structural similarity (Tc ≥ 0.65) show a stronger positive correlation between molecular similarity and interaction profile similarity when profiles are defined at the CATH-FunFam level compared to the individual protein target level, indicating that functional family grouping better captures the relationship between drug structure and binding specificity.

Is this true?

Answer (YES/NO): NO